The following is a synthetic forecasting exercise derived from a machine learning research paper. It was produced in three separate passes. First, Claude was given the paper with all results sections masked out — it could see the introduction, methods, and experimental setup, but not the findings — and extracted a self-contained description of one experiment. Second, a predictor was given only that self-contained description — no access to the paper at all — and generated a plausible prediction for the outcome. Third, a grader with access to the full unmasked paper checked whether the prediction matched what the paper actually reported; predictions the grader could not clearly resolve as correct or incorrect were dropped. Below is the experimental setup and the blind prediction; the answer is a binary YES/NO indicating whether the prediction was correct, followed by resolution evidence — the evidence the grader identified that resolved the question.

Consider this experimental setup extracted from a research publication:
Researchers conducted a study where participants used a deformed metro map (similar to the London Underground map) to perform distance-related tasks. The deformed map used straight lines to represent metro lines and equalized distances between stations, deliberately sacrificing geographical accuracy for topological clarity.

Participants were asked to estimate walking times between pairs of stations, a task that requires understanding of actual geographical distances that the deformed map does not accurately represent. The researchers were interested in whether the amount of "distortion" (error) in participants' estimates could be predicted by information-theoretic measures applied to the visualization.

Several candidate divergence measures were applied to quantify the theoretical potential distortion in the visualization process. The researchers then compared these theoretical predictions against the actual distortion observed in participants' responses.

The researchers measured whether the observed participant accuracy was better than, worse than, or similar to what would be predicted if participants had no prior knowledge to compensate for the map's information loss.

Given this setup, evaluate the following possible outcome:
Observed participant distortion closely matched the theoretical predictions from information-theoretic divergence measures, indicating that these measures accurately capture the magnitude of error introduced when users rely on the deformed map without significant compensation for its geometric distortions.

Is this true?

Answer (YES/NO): NO